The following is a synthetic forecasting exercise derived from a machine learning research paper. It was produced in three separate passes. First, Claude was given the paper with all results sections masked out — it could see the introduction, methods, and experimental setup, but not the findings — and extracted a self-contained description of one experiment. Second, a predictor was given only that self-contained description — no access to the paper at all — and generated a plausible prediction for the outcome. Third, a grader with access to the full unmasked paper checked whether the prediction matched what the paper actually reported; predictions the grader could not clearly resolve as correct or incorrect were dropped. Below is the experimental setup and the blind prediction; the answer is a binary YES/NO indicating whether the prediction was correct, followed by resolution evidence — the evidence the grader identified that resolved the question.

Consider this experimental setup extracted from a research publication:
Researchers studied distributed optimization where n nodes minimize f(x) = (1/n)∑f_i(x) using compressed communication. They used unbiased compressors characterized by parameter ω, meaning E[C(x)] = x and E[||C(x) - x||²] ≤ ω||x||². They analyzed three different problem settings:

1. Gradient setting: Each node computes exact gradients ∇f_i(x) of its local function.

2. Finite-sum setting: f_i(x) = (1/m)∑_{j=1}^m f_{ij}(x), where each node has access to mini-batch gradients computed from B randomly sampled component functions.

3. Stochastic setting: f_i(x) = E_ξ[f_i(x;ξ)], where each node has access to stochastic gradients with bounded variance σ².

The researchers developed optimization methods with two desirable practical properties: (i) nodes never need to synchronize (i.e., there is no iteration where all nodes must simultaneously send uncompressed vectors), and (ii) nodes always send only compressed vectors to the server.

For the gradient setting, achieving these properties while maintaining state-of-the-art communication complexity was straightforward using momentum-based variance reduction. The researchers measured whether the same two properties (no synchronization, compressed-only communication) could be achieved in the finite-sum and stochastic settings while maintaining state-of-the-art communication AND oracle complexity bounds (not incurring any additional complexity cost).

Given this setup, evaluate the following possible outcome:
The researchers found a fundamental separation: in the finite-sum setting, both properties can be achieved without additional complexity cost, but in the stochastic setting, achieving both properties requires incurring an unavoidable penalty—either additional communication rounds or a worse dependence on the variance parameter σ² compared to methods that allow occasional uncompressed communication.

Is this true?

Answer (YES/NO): NO